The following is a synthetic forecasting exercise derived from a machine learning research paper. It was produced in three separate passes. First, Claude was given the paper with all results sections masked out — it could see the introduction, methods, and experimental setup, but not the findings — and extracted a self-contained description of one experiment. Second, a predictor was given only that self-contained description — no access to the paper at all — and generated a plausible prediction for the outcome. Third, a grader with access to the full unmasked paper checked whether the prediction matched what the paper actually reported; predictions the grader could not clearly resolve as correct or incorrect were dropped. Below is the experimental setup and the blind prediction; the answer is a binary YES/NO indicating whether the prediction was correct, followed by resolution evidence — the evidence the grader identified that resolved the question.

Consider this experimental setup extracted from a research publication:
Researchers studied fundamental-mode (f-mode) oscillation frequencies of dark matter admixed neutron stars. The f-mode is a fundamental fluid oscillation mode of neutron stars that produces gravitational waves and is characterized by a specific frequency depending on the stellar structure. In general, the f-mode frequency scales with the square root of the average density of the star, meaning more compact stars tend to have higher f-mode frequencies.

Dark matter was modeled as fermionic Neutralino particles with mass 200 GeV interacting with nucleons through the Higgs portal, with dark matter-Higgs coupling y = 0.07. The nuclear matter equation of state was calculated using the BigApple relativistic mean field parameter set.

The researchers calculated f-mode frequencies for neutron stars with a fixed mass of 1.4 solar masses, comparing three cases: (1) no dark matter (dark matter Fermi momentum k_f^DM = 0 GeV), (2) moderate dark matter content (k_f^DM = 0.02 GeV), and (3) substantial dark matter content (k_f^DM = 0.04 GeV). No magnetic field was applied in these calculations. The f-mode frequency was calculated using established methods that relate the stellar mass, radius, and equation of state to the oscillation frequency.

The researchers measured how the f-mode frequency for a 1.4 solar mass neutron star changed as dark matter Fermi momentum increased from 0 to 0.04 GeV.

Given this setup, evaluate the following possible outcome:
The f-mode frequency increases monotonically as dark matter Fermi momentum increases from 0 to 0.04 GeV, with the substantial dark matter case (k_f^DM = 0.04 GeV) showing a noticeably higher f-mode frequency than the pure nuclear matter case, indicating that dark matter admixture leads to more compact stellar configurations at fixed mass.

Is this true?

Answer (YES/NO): YES